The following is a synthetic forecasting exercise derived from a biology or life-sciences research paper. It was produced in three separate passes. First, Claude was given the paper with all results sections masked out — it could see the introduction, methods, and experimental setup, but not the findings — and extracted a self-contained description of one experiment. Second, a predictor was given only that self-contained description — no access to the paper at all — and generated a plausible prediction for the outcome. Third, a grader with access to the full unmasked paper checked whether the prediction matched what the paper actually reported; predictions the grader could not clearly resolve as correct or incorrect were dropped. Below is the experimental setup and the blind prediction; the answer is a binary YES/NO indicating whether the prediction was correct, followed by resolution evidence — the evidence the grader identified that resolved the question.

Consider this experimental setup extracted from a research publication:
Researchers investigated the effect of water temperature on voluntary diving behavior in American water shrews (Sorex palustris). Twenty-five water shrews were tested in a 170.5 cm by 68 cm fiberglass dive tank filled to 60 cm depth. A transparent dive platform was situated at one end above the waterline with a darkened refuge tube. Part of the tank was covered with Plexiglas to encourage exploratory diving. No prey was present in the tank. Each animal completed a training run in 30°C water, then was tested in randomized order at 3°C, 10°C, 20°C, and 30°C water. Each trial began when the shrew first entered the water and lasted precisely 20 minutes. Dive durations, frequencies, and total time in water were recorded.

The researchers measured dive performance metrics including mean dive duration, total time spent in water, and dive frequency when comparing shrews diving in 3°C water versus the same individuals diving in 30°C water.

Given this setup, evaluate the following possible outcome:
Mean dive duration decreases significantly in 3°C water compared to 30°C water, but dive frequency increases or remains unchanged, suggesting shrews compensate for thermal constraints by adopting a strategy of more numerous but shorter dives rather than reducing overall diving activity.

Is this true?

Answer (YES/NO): NO